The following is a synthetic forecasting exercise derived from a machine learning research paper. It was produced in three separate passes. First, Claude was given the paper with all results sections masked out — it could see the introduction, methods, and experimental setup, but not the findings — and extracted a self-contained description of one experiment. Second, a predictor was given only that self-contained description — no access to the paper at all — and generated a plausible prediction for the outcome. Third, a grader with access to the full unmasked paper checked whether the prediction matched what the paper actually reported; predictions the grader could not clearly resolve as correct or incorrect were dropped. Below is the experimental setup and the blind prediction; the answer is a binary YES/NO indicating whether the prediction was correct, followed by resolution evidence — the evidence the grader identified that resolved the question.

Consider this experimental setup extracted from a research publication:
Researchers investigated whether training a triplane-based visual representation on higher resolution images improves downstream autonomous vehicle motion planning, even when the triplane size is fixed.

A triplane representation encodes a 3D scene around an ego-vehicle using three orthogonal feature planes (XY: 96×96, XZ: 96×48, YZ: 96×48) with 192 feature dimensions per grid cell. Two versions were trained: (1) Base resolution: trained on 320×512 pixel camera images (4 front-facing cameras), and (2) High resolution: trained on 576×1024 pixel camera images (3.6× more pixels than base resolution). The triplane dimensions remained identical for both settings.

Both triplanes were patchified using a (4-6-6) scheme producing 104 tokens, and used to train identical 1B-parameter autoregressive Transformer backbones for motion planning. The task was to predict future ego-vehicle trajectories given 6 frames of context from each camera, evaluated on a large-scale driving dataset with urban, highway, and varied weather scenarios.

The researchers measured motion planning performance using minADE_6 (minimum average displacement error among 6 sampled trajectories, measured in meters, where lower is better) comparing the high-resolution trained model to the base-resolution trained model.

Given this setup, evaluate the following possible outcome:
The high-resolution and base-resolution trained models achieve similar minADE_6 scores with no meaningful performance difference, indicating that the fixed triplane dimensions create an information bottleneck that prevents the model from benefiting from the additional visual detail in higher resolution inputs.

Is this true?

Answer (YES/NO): YES